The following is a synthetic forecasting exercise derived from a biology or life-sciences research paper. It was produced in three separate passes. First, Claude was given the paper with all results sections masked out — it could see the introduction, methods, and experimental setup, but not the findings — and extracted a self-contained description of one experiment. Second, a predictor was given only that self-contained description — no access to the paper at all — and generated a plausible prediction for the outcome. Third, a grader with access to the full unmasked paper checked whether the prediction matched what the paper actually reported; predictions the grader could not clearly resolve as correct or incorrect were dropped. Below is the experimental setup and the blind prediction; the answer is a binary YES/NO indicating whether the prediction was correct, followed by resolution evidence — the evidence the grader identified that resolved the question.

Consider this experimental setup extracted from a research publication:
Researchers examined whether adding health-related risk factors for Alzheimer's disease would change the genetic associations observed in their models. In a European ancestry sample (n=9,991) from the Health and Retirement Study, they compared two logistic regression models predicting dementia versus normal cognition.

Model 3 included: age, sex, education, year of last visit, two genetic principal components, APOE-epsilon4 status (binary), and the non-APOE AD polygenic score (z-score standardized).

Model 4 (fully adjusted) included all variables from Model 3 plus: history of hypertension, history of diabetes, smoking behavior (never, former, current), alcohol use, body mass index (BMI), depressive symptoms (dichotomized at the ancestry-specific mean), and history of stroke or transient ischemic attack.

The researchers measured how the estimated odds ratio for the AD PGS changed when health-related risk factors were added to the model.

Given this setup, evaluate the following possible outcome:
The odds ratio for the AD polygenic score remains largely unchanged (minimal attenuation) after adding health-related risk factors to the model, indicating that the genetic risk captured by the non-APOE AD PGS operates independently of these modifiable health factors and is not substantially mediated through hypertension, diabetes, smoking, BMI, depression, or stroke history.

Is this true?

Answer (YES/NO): NO